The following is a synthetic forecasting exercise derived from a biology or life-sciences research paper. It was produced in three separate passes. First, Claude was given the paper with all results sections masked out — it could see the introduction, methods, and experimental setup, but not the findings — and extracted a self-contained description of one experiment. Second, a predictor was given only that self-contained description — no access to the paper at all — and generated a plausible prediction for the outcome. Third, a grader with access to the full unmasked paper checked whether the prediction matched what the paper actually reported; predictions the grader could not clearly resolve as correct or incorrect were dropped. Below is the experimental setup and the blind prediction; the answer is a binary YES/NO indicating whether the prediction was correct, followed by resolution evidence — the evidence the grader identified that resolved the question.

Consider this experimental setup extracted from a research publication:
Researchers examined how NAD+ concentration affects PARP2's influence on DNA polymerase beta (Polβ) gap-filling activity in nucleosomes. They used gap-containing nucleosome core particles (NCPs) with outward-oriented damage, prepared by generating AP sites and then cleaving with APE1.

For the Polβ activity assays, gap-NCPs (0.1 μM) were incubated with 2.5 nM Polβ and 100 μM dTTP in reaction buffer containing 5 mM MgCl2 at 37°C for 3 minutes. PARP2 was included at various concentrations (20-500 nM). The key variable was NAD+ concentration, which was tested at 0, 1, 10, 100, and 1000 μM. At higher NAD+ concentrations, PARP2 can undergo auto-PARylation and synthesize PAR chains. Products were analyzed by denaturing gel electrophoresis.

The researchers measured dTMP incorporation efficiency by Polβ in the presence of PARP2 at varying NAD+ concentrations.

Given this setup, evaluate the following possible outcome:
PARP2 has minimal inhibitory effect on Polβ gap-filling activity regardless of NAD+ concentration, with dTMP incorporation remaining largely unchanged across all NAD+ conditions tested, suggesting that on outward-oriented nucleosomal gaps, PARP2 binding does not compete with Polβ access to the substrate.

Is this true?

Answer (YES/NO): NO